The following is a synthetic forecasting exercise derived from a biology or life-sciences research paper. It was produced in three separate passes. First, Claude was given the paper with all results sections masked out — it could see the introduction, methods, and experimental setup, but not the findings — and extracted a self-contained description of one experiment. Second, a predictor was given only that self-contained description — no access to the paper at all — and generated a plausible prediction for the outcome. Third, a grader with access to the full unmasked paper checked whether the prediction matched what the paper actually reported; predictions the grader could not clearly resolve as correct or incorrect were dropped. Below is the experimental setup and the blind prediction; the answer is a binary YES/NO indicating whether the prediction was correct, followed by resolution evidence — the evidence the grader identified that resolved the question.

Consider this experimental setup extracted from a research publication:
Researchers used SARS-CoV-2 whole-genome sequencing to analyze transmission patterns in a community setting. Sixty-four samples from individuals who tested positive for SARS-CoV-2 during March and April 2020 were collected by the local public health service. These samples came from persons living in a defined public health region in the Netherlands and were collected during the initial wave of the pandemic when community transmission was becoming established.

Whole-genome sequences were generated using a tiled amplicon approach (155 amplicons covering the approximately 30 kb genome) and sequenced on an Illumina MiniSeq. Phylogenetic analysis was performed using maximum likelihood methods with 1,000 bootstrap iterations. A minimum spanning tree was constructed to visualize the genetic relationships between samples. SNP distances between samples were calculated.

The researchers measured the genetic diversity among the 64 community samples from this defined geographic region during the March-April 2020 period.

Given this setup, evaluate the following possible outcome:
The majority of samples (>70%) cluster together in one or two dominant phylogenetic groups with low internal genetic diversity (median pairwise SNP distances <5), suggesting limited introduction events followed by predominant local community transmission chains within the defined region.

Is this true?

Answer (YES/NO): NO